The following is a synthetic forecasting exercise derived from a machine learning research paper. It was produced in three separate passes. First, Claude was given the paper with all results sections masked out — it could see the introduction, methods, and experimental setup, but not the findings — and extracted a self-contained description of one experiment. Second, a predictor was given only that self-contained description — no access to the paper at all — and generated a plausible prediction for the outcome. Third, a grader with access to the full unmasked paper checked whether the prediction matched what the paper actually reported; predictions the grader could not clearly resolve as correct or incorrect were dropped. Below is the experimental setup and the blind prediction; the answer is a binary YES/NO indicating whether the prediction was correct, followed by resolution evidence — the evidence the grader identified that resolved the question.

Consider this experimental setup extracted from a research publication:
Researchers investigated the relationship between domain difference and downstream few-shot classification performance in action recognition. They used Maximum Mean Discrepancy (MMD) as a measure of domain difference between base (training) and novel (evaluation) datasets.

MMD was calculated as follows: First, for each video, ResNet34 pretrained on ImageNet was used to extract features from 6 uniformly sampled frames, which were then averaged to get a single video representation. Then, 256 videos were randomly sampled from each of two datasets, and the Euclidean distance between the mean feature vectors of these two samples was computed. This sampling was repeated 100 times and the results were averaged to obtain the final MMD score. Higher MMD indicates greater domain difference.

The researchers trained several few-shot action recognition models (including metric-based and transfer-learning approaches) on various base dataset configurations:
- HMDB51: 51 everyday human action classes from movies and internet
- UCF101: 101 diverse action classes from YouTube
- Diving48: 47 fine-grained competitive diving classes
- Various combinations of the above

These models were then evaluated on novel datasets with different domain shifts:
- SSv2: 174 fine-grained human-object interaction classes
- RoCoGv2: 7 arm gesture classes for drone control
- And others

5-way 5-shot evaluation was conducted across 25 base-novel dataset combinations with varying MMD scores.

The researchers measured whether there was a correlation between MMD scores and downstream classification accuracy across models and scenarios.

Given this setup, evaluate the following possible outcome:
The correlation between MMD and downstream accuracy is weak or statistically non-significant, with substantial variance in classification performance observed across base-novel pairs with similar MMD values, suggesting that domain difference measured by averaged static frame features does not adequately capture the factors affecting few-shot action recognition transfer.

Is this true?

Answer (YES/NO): NO